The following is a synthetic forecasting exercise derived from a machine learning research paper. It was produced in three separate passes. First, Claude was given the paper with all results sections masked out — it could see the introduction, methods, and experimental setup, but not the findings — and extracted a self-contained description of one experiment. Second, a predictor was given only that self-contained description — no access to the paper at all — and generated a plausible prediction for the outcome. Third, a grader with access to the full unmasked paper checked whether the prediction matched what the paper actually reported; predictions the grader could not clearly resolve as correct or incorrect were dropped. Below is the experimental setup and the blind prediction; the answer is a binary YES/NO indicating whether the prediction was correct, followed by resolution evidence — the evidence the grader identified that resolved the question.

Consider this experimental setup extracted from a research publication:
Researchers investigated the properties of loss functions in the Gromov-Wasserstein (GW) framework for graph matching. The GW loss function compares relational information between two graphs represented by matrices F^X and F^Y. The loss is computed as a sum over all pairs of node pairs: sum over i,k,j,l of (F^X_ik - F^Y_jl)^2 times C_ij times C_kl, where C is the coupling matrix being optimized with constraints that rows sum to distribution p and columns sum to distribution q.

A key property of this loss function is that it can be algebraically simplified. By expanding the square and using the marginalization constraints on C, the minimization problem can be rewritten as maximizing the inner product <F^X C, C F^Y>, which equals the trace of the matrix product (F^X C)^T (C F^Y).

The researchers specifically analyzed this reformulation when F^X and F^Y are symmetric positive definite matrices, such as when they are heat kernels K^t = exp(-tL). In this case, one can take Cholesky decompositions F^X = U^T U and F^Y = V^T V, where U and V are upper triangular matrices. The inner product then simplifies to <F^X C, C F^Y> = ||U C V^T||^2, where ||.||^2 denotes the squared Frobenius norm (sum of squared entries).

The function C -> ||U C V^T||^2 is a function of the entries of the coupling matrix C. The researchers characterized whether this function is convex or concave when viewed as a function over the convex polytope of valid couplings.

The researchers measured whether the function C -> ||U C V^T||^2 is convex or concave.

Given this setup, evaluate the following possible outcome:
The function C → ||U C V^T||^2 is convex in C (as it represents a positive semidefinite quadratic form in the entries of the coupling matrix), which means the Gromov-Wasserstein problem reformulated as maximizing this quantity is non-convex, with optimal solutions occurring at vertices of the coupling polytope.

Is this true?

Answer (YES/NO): NO